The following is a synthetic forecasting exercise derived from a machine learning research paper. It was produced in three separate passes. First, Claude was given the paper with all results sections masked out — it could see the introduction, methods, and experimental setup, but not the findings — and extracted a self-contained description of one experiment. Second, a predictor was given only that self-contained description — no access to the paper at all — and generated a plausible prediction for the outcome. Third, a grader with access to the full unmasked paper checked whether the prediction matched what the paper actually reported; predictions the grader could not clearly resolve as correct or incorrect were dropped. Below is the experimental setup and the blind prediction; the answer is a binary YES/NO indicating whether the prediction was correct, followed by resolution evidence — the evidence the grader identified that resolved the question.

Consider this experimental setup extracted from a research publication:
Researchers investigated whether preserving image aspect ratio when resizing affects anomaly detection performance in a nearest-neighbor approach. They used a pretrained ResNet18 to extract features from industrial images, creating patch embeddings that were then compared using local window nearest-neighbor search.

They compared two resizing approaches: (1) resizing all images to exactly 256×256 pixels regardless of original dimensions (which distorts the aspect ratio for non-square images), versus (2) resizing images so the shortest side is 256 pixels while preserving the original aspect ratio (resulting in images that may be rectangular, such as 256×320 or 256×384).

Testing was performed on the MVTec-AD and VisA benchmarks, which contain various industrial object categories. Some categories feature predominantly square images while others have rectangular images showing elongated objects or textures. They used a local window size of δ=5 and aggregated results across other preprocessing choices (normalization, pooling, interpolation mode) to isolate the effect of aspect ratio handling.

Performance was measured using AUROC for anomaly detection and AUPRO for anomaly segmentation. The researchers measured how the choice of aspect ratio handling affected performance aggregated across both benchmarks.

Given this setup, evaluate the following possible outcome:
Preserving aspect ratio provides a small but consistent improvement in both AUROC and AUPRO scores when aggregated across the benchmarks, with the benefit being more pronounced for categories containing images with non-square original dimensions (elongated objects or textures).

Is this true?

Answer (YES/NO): NO